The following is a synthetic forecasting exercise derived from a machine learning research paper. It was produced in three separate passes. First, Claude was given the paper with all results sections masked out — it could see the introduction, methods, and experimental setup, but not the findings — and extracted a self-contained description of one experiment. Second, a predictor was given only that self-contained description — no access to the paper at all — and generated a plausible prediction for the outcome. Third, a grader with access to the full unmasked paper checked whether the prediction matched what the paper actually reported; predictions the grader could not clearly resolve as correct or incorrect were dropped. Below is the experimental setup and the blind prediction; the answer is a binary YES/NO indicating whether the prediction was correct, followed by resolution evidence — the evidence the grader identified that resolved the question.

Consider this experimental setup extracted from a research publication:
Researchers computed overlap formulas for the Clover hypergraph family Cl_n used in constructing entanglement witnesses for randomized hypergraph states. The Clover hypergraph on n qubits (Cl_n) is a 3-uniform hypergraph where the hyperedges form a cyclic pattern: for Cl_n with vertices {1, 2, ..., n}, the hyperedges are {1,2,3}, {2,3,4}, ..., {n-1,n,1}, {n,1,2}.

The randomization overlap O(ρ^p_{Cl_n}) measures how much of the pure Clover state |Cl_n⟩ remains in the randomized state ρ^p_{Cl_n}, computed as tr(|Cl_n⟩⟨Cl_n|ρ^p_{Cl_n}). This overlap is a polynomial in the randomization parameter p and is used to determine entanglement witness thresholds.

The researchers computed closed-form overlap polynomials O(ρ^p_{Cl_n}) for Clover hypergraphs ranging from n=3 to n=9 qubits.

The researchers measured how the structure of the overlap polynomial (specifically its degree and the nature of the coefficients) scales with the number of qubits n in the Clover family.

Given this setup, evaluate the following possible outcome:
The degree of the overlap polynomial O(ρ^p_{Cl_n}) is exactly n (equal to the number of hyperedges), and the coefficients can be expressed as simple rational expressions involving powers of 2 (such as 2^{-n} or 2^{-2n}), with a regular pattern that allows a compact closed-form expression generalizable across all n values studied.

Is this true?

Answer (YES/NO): NO